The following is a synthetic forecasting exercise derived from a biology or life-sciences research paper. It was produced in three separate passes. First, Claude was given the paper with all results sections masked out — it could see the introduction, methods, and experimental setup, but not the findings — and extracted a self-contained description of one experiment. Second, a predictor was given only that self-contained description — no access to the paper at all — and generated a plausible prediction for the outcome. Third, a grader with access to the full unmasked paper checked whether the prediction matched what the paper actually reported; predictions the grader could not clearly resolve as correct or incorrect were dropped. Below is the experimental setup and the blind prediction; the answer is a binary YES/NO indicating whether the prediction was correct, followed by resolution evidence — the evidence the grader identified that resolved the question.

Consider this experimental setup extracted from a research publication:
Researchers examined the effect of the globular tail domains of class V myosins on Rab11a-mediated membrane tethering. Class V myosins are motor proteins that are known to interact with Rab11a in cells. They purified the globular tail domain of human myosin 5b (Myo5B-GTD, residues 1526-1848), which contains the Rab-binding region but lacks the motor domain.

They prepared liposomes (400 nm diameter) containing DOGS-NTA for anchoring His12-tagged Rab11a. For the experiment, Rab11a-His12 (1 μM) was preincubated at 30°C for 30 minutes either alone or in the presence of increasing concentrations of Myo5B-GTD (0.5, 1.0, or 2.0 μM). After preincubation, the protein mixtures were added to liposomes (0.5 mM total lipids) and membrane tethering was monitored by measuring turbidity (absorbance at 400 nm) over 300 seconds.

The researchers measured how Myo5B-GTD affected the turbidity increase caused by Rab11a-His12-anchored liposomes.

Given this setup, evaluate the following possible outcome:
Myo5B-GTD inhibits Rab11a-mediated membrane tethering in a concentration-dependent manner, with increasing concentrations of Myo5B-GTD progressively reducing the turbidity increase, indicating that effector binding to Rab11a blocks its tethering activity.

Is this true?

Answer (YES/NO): NO